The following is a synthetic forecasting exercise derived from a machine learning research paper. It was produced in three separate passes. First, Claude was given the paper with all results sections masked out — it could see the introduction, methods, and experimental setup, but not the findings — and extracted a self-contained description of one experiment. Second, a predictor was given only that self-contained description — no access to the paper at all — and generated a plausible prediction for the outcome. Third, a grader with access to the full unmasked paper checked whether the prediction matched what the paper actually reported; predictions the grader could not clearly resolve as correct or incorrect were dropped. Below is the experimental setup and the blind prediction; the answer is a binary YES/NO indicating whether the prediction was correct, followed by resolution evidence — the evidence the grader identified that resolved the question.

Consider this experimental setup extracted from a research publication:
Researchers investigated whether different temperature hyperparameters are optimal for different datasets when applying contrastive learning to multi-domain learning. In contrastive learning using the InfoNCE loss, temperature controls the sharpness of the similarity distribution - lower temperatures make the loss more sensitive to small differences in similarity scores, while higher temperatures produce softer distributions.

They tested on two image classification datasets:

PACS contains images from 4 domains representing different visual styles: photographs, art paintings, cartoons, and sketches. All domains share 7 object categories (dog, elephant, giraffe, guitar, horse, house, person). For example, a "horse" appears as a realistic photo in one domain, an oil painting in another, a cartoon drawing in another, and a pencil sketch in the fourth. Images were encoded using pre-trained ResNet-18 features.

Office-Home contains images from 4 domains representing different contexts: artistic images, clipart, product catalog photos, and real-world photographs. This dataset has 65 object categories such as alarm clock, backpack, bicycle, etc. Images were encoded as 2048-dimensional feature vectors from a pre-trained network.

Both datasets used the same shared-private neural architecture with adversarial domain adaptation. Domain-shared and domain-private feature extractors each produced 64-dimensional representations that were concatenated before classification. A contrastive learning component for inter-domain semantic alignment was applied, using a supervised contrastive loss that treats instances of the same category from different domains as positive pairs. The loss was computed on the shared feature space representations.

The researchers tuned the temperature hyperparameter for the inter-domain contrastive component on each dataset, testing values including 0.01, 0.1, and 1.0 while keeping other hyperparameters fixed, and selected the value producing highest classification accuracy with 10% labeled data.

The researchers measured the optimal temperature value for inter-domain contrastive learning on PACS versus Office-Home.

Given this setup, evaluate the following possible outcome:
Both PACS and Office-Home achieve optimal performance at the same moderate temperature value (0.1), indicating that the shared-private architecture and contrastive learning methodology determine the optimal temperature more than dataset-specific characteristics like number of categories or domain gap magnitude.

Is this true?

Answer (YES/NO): NO